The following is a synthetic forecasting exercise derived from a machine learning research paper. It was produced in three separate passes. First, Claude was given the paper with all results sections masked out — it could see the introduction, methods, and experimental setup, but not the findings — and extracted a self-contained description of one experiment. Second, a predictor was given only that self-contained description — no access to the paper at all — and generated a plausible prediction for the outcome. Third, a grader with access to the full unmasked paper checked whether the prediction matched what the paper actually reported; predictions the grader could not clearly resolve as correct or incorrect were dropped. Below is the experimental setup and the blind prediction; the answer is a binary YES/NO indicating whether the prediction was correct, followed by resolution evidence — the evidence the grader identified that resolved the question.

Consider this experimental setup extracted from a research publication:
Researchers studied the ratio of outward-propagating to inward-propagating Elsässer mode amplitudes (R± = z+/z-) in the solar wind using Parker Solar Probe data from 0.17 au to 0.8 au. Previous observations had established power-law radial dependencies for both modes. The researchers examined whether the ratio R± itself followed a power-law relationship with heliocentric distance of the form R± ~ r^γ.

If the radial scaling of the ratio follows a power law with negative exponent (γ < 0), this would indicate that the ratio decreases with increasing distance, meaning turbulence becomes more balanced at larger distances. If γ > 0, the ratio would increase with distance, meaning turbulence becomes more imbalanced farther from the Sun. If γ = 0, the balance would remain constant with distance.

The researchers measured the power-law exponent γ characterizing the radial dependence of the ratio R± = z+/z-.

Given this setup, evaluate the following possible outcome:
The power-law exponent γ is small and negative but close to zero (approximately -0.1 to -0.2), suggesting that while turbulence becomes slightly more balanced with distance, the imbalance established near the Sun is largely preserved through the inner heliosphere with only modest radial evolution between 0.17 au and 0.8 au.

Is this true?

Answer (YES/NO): NO